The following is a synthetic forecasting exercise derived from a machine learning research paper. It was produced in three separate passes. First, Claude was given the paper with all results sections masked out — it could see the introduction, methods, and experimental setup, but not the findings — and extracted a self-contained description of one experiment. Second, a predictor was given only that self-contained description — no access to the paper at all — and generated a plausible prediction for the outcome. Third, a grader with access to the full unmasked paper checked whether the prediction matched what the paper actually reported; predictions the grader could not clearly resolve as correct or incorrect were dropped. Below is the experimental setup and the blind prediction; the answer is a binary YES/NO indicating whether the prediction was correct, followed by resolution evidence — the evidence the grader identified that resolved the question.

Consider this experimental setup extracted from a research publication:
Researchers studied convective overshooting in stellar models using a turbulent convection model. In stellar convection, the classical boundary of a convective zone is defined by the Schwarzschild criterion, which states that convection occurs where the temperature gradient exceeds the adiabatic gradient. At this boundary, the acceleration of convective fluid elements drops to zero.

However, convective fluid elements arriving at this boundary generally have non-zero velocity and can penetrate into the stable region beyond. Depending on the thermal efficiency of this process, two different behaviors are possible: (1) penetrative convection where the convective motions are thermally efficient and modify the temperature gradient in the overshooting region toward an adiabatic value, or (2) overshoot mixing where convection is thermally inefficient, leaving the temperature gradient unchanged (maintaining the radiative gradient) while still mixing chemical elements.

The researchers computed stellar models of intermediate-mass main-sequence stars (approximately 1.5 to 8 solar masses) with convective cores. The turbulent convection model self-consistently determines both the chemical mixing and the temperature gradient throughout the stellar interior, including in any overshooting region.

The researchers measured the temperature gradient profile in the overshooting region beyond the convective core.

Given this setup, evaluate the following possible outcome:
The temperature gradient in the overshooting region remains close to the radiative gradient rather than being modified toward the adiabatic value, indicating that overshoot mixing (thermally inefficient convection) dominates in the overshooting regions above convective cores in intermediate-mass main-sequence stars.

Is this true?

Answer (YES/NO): YES